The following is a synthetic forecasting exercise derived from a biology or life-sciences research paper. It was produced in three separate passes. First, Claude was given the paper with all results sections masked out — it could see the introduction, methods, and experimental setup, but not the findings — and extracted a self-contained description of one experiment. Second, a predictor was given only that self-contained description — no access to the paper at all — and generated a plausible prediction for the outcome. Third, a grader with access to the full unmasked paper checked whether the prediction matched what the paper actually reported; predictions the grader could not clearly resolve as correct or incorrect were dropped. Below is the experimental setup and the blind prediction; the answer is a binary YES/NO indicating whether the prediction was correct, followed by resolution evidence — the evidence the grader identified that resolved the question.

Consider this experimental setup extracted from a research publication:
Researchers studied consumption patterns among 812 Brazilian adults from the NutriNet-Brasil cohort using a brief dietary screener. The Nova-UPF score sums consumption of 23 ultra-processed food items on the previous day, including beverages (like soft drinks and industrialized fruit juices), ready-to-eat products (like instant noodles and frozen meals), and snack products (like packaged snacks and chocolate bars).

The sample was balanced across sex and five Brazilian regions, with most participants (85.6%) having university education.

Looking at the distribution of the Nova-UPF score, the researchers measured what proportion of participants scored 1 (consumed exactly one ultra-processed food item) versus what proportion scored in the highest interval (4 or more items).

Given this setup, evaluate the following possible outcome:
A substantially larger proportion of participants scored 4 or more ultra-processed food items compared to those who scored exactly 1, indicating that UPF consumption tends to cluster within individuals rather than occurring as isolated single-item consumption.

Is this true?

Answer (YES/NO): NO